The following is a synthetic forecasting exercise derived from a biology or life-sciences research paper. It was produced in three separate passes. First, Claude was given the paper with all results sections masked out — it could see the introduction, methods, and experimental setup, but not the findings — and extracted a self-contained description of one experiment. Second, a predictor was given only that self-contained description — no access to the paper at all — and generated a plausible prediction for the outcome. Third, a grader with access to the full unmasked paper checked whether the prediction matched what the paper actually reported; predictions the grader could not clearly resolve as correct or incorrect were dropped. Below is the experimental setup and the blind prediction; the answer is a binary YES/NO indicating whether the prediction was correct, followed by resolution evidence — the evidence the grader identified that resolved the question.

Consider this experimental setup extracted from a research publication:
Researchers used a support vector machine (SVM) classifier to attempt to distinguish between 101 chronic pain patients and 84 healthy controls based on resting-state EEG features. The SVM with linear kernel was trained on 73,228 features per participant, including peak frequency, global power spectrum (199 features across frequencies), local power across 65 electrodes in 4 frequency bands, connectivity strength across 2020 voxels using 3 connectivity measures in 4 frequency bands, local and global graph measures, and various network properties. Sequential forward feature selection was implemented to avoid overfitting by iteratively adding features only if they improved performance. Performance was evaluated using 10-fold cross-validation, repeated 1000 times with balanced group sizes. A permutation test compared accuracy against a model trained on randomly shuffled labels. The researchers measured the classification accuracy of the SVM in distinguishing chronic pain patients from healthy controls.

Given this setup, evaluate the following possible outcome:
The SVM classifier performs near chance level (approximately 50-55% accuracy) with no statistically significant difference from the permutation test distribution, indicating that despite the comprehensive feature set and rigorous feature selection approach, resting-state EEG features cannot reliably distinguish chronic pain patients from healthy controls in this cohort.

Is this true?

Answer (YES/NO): NO